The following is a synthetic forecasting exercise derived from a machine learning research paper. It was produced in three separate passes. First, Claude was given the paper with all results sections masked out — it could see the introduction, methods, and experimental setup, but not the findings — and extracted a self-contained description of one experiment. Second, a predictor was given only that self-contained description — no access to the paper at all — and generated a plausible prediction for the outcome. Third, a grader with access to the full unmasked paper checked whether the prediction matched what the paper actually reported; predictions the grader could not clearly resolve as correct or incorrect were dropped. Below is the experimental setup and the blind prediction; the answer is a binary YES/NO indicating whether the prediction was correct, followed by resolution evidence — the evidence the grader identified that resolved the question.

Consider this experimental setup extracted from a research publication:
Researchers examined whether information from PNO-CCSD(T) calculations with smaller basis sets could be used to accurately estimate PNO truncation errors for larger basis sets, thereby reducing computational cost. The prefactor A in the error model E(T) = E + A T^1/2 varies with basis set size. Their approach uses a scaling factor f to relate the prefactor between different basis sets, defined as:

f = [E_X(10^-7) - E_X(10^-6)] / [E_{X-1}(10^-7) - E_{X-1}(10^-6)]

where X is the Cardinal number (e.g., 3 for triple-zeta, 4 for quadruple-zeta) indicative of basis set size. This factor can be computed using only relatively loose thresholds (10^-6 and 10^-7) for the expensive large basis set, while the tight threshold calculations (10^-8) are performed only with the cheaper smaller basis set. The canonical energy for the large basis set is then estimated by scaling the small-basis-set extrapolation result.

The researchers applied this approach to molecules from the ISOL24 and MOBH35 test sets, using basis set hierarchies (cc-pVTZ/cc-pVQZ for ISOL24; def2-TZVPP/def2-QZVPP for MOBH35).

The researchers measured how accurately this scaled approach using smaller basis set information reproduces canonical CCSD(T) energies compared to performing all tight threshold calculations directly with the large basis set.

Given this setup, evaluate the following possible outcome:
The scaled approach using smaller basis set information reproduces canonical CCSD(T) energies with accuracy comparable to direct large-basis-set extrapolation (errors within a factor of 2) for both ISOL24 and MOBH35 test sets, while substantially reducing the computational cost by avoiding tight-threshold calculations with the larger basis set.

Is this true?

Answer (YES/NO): YES